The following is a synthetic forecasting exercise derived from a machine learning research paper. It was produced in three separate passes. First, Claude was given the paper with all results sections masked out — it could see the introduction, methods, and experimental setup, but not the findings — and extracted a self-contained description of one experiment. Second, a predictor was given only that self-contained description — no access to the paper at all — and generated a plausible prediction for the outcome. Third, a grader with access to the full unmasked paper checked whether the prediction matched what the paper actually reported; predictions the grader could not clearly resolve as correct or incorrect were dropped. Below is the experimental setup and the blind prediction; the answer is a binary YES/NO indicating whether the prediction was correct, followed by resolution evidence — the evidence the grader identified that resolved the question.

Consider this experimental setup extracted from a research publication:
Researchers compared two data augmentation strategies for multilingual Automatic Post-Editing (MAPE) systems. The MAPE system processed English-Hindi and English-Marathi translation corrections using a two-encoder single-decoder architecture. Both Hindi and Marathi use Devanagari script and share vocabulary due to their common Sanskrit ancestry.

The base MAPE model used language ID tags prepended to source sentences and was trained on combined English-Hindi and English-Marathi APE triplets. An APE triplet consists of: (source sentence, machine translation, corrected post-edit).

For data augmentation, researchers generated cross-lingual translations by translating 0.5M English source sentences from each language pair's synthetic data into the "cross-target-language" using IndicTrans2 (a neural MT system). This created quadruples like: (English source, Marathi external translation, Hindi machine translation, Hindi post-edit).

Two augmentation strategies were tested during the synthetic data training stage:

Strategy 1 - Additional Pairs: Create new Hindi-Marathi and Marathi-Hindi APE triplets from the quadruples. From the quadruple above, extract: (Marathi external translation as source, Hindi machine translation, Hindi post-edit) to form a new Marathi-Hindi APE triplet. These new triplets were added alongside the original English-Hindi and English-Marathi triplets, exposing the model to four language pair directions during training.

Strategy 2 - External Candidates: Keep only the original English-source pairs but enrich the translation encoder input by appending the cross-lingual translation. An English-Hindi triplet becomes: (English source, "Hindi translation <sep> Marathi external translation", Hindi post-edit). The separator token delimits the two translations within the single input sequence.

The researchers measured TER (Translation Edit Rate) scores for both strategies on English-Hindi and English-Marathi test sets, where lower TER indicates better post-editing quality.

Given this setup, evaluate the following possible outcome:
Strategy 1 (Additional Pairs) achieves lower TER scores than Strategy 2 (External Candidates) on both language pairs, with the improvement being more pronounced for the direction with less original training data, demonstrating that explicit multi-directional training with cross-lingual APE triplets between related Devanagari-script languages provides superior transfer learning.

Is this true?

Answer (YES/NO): NO